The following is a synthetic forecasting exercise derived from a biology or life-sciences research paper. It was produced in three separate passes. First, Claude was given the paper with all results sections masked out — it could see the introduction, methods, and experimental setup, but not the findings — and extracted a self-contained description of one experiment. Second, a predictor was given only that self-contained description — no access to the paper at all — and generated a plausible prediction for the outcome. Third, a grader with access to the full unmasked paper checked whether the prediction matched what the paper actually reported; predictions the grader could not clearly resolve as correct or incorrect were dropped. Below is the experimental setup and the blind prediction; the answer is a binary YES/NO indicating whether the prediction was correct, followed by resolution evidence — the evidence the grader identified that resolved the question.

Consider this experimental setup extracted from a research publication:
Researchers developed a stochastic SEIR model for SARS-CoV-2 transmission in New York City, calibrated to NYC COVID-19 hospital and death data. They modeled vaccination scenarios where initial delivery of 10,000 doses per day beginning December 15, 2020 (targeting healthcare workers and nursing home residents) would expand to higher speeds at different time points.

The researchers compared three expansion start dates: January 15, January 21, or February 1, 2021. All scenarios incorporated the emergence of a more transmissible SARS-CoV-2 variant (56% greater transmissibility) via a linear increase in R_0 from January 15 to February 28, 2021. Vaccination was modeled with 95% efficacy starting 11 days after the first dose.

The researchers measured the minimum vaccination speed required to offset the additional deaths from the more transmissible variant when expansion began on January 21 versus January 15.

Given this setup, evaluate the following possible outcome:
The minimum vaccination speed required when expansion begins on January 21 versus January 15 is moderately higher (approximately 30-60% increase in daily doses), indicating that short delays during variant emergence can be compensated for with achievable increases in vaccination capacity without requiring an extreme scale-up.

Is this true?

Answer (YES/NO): NO